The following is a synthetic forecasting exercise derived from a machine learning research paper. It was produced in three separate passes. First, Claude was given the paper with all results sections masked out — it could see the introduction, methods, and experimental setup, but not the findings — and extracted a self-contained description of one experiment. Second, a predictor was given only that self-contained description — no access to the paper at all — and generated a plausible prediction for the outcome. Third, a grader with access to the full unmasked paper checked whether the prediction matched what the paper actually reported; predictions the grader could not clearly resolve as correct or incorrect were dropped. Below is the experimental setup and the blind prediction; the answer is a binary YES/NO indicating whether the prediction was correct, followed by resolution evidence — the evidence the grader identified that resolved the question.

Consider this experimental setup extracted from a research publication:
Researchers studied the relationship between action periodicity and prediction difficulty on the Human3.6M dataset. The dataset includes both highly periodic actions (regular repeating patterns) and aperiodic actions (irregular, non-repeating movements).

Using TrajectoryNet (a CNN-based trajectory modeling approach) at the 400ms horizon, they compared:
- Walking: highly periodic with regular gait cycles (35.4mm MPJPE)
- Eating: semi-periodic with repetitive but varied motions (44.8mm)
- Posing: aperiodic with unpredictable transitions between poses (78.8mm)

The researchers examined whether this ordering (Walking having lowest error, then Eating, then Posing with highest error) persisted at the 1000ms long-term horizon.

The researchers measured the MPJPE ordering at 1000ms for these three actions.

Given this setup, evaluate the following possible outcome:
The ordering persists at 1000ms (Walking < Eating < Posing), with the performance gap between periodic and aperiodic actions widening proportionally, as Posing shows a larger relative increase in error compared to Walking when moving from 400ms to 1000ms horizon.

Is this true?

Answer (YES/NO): YES